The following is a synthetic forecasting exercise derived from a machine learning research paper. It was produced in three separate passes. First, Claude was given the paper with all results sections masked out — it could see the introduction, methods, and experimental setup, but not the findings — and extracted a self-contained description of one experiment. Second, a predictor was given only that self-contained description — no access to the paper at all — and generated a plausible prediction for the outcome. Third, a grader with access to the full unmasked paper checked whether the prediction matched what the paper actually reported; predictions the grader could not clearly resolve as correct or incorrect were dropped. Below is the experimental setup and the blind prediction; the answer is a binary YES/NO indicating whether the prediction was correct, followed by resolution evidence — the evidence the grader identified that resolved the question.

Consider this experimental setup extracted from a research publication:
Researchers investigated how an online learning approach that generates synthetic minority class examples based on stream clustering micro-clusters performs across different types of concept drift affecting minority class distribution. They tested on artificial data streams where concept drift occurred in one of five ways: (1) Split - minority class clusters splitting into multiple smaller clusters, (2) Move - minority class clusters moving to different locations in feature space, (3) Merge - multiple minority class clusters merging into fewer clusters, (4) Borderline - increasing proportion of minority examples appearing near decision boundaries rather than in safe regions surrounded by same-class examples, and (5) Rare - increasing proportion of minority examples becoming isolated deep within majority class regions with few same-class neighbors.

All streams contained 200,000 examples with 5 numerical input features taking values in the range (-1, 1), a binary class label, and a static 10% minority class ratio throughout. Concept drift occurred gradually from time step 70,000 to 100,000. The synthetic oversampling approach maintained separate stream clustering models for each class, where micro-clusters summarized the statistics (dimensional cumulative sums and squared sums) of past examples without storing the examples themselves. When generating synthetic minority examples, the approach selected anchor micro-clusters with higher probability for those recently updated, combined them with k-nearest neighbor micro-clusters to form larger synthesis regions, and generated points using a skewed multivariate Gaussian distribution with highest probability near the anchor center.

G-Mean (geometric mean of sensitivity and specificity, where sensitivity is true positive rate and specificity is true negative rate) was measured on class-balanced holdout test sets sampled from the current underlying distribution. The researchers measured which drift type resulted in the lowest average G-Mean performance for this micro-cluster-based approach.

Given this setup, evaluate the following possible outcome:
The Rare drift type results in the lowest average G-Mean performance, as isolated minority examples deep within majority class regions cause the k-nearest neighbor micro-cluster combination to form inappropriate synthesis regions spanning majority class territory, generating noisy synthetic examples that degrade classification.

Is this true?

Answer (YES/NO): YES